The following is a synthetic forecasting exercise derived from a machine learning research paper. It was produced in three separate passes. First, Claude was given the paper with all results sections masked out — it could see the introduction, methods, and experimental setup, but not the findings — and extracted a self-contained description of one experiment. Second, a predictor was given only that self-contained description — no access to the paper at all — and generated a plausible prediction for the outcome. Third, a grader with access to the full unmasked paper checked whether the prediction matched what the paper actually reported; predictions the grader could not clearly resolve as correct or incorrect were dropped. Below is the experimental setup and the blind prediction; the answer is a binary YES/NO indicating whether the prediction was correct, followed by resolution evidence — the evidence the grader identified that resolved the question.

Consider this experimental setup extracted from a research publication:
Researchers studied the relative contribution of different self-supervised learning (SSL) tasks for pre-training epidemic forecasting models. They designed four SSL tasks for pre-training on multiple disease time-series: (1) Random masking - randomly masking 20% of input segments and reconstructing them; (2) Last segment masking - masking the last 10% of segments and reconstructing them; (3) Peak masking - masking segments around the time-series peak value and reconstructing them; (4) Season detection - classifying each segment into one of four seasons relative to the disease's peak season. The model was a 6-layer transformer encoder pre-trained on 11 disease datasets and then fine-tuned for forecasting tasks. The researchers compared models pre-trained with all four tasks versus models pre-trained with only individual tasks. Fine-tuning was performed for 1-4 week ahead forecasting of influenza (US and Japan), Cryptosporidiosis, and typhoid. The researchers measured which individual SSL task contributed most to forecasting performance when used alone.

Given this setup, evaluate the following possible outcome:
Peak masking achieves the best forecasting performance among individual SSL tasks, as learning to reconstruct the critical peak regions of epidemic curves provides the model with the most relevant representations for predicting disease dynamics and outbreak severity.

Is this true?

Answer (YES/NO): NO